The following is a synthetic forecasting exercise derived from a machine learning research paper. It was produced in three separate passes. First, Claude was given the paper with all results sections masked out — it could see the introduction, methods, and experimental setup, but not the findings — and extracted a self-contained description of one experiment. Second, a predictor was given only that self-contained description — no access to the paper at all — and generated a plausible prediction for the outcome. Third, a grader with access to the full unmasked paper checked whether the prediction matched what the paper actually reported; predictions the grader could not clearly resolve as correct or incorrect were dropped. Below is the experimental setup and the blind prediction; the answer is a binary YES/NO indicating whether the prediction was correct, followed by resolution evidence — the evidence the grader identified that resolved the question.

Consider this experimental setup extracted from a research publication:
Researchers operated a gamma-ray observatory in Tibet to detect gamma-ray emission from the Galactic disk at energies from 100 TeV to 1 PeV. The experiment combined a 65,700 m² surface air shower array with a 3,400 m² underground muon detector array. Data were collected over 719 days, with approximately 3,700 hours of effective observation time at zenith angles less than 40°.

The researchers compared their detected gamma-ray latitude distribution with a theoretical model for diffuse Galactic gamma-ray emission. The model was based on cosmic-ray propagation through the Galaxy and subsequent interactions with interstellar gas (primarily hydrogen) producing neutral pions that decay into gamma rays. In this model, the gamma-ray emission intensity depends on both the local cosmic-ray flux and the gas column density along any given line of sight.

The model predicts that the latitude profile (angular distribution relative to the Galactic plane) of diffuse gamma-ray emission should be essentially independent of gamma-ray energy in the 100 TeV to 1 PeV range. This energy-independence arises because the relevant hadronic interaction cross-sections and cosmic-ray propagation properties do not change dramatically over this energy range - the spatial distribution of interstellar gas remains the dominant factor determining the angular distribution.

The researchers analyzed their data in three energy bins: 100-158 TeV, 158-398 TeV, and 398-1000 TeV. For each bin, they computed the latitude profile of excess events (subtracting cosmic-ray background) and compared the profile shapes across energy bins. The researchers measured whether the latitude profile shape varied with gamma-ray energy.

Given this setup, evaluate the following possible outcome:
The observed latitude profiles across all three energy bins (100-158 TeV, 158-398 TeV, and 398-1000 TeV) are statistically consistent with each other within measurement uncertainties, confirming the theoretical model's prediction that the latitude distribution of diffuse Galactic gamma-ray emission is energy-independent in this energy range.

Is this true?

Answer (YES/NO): YES